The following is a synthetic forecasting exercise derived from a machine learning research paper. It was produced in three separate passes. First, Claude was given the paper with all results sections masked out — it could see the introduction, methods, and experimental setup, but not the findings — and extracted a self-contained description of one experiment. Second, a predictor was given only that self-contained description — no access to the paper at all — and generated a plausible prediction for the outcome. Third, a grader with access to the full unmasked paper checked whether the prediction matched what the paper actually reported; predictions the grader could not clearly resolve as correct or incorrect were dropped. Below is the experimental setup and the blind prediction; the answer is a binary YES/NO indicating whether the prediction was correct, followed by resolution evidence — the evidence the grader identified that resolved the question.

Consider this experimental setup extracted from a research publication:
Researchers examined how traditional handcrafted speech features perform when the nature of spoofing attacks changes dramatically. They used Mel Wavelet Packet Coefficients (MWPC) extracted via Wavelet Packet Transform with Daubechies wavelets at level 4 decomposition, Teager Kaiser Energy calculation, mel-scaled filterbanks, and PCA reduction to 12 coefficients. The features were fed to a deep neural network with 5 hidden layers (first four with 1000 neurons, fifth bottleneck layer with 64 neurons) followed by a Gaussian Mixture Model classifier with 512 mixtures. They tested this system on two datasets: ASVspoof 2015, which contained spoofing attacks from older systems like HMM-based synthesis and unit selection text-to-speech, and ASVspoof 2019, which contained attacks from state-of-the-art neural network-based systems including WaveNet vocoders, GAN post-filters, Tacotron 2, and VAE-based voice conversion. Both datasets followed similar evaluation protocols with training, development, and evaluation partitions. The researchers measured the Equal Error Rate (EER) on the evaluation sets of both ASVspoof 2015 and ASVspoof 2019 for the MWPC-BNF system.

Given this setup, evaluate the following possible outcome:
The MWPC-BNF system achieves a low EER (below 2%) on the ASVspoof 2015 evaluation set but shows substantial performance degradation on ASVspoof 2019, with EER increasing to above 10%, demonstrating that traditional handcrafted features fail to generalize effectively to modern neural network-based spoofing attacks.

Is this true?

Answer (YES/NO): NO